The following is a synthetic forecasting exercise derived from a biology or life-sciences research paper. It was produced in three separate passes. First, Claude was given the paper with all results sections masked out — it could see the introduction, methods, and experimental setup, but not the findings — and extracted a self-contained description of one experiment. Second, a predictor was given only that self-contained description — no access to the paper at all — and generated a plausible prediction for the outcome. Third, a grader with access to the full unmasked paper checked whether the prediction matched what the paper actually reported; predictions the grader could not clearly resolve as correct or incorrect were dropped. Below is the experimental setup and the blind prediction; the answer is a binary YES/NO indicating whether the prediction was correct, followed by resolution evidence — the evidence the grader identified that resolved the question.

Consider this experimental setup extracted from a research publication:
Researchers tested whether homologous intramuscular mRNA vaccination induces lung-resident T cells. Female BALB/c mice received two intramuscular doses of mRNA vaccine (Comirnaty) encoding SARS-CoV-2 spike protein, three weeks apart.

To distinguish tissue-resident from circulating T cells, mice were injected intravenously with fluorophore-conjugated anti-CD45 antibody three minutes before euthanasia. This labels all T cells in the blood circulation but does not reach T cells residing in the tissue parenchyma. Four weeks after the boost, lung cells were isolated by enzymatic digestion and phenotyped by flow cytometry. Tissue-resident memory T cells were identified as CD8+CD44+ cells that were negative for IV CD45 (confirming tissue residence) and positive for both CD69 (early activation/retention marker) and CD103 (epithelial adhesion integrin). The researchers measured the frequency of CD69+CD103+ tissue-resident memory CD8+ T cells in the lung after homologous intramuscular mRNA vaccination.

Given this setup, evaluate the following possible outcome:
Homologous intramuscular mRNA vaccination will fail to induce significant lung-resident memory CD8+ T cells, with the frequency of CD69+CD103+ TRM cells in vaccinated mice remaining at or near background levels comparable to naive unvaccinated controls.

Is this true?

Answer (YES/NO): YES